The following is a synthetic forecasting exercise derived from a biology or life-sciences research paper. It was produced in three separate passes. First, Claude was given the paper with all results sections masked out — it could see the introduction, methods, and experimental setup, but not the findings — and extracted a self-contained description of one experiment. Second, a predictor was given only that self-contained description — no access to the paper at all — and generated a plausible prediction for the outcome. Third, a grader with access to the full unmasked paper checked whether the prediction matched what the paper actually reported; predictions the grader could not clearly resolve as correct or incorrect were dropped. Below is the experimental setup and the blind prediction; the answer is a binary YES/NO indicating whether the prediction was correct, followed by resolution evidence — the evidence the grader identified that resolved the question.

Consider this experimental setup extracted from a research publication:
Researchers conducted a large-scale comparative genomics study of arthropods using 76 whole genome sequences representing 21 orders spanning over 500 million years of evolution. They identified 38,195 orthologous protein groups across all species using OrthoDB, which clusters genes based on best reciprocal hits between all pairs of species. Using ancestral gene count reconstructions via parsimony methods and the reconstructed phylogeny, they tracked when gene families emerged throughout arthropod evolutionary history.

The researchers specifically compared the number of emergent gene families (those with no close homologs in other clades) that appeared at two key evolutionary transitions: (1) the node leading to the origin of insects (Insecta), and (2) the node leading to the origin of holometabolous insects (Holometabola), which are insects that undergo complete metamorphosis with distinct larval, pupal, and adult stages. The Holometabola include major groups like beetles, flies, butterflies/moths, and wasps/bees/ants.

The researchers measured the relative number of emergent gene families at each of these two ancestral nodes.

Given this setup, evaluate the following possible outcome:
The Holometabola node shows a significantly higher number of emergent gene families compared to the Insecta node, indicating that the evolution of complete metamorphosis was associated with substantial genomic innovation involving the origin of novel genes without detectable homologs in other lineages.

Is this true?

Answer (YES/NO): NO